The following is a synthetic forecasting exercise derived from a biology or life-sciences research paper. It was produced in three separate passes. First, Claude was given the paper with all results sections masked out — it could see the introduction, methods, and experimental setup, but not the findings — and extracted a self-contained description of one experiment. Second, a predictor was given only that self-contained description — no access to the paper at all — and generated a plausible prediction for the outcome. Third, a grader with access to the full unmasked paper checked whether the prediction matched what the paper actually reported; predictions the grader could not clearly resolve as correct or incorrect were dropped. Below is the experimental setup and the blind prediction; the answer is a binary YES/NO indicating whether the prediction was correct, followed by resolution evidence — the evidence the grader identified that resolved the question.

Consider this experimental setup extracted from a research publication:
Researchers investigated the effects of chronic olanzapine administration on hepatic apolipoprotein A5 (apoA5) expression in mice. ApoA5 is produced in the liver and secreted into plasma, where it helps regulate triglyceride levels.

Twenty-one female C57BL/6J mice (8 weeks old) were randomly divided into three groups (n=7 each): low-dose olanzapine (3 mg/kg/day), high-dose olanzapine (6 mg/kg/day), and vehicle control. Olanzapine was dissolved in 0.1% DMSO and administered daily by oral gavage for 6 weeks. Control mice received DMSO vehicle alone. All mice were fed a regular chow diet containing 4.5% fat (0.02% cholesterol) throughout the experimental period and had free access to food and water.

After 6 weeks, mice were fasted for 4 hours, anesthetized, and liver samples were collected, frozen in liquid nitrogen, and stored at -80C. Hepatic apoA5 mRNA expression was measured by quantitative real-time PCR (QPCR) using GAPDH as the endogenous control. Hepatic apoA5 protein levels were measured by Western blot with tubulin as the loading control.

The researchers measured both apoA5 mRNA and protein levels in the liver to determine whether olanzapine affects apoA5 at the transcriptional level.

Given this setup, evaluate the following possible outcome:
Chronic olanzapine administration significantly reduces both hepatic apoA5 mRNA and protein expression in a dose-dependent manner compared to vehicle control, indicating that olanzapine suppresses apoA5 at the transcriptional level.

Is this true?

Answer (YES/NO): NO